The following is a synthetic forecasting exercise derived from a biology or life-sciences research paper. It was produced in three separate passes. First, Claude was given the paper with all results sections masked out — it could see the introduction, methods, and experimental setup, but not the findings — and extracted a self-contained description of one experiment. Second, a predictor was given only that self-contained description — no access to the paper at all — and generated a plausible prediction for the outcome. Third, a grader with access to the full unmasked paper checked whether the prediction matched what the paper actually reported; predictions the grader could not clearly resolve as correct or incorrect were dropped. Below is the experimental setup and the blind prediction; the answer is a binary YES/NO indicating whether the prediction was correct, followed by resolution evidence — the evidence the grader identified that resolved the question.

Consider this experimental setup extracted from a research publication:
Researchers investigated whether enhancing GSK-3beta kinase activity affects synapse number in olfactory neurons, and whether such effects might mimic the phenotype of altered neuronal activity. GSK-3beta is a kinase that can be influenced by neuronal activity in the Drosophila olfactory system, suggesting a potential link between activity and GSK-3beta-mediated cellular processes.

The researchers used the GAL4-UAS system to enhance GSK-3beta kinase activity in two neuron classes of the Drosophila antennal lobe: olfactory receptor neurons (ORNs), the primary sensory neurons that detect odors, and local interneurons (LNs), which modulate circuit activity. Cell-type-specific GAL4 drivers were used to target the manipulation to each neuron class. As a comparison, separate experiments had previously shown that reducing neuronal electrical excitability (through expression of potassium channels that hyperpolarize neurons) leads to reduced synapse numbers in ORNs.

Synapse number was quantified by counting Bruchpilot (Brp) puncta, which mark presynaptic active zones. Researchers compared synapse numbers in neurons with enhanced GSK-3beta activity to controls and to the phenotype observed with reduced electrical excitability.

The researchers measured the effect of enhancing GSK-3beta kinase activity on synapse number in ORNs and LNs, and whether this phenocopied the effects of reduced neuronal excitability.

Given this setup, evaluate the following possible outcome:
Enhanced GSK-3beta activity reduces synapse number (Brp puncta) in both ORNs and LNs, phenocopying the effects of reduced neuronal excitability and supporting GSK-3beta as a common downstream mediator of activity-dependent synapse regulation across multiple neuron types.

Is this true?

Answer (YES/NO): YES